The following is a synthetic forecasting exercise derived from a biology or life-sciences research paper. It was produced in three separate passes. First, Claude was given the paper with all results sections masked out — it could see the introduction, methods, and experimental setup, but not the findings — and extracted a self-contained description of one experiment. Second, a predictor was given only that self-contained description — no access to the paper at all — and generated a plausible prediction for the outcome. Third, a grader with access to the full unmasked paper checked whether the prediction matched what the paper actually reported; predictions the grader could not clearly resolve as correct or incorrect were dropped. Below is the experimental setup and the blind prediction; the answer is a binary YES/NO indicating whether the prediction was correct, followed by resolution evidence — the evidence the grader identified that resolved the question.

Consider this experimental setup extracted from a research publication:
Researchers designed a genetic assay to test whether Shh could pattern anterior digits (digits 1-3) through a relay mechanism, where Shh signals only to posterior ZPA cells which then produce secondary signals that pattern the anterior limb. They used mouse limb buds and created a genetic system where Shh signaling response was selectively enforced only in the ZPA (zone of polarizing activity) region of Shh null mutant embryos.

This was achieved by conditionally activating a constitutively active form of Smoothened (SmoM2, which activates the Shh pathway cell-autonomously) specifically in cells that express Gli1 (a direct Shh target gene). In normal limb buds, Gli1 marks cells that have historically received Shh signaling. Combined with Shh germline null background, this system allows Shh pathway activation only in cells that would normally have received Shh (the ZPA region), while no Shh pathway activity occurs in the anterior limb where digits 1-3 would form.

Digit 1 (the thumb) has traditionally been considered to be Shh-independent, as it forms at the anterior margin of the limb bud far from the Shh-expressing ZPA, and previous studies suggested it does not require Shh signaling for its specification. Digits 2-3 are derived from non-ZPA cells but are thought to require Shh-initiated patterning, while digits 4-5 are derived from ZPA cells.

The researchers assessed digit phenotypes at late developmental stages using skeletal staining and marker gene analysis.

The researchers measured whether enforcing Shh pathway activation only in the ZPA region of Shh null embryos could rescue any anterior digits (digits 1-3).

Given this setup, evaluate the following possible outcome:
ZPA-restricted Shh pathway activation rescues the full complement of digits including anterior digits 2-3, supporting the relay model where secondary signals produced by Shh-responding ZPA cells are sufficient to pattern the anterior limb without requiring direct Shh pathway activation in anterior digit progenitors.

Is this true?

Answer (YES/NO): NO